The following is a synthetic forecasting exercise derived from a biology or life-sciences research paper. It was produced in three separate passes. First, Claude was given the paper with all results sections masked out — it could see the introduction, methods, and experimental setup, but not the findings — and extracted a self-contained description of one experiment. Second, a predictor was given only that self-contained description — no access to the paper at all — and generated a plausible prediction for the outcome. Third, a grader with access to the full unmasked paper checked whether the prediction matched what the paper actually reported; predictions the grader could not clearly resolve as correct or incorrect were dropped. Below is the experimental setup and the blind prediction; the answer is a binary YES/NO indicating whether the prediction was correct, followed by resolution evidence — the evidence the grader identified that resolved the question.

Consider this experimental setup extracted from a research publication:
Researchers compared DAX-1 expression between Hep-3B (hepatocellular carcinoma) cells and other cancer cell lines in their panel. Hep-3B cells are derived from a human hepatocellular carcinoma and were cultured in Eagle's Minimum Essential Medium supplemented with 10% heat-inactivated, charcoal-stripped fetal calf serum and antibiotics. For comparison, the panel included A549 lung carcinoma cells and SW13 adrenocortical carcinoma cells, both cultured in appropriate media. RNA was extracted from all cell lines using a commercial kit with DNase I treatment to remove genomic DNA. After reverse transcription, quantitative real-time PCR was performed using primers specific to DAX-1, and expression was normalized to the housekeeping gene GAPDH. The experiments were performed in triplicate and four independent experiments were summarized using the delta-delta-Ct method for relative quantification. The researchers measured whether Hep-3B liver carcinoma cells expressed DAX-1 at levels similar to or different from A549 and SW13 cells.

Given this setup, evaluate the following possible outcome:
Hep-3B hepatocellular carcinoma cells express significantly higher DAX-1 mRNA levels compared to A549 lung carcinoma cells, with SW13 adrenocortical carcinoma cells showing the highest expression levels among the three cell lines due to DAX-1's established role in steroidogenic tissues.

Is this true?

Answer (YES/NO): NO